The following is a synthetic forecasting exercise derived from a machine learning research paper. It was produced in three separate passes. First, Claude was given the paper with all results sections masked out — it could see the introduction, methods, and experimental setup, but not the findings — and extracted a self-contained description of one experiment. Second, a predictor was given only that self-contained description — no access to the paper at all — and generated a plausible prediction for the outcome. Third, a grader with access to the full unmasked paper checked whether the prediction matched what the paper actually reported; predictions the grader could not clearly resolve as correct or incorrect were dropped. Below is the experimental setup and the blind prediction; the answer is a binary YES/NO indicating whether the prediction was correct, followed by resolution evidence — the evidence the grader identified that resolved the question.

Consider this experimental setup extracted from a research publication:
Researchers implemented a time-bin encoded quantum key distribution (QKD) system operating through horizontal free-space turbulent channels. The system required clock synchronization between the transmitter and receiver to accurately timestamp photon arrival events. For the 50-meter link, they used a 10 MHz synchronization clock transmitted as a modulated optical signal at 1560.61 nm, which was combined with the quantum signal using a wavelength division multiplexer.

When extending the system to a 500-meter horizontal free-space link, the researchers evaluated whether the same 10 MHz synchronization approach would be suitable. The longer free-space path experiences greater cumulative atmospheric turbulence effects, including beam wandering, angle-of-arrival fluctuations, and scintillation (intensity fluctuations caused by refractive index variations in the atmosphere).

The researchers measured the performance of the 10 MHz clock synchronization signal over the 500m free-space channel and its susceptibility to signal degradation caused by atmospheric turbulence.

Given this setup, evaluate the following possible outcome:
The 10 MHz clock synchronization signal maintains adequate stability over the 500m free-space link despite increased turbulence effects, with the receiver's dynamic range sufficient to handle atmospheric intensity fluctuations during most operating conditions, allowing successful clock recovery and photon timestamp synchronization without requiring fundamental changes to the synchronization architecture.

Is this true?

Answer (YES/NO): NO